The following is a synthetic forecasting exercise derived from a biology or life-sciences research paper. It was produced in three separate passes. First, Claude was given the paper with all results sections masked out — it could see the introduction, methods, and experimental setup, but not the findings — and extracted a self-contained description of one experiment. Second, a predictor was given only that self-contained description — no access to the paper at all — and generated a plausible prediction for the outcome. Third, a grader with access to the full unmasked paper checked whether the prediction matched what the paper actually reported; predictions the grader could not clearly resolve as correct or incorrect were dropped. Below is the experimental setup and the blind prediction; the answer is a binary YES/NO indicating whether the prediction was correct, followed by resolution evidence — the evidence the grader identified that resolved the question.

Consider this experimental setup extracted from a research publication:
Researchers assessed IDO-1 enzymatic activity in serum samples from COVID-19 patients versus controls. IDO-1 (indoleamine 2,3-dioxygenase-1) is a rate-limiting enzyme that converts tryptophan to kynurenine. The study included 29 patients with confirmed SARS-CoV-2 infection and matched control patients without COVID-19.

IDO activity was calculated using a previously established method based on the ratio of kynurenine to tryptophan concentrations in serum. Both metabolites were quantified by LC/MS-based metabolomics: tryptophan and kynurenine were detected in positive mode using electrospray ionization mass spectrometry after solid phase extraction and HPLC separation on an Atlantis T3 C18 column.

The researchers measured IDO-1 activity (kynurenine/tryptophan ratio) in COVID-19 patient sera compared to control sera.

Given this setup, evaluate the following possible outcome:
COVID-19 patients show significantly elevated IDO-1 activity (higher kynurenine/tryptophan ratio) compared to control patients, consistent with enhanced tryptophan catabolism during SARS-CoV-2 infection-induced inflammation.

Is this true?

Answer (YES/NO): YES